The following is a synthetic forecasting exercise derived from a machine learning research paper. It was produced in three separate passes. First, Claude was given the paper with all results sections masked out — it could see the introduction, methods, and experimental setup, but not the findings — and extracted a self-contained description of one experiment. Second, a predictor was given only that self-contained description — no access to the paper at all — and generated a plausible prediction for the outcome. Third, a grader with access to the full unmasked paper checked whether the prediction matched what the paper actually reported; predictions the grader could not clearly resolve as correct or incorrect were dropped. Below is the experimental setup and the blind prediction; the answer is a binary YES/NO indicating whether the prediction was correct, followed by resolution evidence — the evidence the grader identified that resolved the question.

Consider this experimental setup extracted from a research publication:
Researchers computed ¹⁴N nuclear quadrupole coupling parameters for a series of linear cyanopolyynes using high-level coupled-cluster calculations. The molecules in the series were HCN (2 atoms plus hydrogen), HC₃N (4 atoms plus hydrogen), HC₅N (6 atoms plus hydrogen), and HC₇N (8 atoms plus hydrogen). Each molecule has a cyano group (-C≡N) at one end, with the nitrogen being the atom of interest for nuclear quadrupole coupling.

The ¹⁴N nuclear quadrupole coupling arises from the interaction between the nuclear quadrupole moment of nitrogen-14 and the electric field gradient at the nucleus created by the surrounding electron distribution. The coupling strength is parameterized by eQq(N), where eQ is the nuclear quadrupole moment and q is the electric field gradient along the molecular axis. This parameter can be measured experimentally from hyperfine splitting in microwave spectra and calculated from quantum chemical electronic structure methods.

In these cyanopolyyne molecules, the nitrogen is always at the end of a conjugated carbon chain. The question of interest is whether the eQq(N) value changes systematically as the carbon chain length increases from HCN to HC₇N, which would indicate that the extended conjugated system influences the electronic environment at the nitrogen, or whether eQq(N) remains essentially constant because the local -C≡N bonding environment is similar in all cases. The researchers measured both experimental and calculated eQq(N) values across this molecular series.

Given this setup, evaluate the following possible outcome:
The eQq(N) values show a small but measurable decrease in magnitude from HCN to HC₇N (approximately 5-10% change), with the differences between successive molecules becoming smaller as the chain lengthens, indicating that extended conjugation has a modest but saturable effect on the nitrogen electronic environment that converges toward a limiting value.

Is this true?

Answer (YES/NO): YES